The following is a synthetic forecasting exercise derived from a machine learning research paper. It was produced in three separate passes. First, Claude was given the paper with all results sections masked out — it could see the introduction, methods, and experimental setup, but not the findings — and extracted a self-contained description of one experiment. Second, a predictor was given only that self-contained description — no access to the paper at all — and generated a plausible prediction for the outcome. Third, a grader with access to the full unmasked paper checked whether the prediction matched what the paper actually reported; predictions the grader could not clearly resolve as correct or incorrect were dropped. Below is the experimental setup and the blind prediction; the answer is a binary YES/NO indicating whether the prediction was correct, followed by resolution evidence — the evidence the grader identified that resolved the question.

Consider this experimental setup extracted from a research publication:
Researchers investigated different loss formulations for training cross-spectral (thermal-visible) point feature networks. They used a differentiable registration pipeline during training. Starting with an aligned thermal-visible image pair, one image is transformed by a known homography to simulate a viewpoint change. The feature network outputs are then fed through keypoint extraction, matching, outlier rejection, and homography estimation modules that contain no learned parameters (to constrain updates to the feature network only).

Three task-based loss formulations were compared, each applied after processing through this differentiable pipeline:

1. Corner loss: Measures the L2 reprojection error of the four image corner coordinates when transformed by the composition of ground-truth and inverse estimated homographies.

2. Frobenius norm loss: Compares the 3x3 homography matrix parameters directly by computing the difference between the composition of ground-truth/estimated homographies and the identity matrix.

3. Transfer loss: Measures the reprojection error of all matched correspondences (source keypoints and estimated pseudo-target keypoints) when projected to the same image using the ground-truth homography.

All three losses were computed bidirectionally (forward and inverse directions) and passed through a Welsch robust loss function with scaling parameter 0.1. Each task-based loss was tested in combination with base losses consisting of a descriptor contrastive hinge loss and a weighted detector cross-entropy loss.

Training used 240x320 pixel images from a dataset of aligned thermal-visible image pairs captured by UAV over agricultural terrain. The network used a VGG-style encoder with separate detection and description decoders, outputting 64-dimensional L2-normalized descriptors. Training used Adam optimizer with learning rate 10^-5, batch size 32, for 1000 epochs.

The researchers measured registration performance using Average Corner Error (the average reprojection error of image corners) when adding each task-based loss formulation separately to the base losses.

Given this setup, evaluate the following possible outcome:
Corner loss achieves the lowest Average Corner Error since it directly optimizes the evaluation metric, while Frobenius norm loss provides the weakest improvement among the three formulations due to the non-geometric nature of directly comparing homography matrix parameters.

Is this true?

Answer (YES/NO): NO